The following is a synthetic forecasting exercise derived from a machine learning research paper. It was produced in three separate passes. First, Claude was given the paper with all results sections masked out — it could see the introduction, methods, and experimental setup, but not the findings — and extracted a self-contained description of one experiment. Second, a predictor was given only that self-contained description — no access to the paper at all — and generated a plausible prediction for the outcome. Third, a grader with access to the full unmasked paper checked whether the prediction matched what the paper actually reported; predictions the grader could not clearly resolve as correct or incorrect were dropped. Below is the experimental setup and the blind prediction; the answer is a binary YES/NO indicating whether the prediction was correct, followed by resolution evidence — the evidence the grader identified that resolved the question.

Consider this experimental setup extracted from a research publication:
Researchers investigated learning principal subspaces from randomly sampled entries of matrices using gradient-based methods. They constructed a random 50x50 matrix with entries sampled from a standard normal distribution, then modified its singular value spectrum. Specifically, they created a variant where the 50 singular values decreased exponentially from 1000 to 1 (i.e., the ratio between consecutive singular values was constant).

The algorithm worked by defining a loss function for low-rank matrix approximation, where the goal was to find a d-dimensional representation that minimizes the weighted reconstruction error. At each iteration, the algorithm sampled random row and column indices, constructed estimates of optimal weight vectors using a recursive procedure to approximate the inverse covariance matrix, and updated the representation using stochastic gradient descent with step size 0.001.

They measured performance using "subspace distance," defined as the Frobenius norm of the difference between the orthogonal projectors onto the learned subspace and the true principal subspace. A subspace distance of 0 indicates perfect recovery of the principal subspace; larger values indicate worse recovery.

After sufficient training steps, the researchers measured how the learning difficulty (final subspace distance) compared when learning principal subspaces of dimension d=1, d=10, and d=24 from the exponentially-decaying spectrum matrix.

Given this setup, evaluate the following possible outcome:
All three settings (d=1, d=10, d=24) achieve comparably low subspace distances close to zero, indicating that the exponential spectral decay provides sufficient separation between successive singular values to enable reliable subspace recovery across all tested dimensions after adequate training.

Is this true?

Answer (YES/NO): NO